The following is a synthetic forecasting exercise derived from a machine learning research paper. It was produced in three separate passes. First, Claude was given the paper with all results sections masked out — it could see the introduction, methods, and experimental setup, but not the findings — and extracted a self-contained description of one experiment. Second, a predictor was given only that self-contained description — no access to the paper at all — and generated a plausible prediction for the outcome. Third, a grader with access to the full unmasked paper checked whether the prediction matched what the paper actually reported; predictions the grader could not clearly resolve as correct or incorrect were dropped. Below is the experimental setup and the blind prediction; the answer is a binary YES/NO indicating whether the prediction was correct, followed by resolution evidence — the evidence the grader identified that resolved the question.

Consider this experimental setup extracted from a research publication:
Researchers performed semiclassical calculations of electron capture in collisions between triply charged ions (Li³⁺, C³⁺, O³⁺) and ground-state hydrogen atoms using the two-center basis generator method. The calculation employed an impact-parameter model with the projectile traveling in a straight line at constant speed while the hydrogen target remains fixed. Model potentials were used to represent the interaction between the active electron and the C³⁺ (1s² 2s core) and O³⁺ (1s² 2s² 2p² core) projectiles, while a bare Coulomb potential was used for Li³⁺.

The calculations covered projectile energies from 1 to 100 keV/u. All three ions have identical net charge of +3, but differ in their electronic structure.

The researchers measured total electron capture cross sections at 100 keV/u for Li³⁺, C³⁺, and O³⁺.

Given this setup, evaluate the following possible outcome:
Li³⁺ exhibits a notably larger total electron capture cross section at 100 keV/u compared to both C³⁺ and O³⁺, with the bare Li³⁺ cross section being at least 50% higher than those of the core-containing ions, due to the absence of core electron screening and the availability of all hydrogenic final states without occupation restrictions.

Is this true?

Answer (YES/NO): NO